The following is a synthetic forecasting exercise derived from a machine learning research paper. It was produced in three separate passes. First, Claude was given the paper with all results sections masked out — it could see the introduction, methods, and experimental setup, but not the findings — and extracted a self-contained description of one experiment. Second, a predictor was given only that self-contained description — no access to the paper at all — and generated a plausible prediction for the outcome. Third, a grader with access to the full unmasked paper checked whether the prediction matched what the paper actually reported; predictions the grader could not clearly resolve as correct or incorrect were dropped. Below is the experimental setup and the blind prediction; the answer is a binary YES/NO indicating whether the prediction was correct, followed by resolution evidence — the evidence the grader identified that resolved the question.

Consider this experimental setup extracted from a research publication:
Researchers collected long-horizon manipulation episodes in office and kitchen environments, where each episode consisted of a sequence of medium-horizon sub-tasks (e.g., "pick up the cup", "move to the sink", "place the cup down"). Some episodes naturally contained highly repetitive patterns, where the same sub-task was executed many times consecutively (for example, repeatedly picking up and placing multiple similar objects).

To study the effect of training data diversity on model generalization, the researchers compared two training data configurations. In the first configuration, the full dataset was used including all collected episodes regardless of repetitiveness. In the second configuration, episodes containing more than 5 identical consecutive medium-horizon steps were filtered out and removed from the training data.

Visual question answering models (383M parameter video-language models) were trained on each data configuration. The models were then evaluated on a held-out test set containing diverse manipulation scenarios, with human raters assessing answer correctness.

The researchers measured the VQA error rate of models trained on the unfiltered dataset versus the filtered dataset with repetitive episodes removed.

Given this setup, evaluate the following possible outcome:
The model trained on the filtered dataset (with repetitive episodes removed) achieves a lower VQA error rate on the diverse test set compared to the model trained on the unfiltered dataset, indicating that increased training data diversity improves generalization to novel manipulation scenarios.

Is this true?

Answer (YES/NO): YES